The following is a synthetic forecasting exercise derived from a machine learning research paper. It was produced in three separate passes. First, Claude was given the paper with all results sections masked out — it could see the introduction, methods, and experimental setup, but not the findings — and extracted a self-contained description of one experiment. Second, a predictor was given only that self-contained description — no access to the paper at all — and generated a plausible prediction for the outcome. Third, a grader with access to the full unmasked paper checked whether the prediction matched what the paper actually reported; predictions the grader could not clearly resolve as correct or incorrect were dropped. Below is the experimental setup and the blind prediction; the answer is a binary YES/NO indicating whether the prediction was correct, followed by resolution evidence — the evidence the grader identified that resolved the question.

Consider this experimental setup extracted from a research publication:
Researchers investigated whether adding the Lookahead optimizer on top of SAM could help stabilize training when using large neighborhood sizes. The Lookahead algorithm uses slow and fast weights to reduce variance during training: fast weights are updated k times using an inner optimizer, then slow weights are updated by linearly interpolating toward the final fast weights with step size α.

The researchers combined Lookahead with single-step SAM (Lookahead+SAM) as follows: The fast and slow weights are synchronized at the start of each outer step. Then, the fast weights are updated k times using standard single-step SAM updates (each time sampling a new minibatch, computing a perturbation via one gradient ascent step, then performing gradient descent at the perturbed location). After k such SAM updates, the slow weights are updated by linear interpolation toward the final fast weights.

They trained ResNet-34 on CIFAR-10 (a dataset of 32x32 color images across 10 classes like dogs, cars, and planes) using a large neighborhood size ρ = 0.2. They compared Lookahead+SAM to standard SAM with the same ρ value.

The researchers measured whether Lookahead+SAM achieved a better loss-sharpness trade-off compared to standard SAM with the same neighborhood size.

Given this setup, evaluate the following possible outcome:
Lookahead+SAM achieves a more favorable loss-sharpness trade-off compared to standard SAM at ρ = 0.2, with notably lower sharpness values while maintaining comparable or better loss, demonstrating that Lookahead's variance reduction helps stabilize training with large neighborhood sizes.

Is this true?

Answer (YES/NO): NO